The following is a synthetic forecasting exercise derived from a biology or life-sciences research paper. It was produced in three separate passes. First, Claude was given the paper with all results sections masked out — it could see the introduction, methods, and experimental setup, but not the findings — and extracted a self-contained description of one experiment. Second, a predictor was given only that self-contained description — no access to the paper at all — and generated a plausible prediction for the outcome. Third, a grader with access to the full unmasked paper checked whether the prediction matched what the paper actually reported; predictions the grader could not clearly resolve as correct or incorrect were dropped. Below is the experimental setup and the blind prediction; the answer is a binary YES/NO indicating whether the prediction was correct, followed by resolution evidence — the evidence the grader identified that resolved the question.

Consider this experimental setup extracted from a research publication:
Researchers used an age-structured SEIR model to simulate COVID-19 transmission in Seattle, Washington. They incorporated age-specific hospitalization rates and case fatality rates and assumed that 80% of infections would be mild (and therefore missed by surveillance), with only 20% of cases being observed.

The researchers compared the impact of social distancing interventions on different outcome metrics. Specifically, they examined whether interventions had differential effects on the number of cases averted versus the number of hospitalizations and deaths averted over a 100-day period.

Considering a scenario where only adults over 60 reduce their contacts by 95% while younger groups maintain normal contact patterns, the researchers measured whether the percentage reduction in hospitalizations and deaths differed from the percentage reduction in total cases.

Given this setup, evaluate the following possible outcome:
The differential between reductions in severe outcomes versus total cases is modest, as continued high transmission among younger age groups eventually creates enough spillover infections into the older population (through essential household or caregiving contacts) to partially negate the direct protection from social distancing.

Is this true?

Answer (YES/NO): NO